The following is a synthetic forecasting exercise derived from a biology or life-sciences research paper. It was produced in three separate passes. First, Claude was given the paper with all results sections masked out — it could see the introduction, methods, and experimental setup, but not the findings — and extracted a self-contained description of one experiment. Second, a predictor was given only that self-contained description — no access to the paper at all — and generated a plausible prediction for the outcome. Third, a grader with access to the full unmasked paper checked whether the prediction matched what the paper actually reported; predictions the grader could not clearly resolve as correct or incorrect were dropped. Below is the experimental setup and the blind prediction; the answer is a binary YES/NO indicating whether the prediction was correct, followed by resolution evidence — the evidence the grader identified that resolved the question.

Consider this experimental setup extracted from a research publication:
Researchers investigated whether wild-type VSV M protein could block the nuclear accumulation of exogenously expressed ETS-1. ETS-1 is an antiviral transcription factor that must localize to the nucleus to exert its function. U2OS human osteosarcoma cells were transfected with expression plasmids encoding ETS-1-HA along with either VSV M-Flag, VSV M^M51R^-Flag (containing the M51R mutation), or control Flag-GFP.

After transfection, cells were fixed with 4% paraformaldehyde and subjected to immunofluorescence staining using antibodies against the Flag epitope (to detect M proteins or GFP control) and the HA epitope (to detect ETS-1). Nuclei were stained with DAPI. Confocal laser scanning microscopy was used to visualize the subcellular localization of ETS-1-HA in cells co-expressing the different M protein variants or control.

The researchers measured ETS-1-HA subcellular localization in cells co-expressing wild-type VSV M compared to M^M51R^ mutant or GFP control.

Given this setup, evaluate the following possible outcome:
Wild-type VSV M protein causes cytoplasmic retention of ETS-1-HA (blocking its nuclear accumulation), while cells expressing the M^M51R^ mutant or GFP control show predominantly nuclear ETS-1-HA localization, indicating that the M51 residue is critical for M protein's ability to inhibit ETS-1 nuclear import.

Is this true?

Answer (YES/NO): NO